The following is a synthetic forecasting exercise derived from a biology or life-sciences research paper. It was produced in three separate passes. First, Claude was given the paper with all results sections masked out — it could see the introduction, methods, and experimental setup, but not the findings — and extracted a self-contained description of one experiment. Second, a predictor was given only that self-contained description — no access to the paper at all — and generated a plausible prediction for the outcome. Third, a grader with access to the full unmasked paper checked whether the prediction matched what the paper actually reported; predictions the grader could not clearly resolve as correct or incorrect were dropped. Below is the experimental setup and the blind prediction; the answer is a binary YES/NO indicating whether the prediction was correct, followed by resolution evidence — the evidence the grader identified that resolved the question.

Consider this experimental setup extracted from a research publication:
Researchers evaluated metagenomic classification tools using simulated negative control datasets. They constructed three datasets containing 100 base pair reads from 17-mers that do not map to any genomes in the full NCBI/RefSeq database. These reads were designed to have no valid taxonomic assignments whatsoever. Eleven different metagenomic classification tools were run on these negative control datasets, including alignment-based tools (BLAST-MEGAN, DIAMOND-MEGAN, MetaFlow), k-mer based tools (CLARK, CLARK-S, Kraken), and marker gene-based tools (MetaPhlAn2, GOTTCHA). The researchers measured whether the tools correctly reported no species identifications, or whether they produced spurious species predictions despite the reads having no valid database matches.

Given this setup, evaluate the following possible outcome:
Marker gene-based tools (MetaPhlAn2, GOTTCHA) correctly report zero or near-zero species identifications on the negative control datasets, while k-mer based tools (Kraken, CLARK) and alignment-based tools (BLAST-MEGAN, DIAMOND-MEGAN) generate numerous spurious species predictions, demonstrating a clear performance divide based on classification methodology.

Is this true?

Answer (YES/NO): NO